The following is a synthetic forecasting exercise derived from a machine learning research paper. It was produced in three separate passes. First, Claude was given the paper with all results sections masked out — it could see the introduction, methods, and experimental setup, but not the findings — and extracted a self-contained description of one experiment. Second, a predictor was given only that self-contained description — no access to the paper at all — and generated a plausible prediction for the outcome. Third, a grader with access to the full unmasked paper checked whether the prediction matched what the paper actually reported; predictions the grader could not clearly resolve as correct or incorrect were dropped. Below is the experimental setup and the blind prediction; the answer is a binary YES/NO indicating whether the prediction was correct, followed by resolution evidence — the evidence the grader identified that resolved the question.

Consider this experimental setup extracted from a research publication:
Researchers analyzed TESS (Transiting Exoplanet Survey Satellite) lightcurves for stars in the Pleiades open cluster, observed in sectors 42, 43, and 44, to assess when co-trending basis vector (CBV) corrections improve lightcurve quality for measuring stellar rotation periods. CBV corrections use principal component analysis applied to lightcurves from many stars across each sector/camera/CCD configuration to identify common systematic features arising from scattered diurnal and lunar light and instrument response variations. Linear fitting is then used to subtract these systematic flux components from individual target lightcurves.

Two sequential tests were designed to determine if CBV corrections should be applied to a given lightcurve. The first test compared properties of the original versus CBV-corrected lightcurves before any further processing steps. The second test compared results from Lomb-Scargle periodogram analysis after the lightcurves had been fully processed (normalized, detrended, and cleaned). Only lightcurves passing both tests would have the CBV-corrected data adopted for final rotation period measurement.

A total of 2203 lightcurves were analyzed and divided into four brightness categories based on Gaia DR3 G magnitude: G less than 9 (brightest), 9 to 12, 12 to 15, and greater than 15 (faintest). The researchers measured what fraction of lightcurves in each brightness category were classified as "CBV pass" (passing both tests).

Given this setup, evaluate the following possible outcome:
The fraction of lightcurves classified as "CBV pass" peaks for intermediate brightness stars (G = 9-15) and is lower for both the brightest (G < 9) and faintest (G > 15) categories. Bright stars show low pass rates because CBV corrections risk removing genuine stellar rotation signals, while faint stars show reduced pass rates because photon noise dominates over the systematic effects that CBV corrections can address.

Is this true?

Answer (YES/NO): NO